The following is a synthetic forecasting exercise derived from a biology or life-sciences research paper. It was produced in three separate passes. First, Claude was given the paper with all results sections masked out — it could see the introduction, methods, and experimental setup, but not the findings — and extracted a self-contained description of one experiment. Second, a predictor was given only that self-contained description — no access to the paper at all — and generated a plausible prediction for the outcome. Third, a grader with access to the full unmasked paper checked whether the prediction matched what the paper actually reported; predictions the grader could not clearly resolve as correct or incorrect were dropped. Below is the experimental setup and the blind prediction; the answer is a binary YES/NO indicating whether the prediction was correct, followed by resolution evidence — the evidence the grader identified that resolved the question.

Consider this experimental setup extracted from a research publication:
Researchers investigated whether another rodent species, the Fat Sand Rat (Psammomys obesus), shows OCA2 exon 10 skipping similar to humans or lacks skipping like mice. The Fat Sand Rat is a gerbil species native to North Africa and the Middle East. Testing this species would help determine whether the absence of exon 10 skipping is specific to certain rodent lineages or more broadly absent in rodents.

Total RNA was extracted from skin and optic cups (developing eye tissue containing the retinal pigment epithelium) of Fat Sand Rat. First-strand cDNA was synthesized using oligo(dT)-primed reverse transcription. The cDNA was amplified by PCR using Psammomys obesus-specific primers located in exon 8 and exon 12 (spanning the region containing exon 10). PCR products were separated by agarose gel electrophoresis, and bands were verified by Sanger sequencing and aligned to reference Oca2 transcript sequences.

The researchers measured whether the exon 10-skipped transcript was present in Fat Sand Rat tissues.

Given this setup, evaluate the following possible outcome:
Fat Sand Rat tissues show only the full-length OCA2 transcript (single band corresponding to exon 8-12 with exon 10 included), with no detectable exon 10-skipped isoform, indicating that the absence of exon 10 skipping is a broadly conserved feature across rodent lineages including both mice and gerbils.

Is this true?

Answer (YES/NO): YES